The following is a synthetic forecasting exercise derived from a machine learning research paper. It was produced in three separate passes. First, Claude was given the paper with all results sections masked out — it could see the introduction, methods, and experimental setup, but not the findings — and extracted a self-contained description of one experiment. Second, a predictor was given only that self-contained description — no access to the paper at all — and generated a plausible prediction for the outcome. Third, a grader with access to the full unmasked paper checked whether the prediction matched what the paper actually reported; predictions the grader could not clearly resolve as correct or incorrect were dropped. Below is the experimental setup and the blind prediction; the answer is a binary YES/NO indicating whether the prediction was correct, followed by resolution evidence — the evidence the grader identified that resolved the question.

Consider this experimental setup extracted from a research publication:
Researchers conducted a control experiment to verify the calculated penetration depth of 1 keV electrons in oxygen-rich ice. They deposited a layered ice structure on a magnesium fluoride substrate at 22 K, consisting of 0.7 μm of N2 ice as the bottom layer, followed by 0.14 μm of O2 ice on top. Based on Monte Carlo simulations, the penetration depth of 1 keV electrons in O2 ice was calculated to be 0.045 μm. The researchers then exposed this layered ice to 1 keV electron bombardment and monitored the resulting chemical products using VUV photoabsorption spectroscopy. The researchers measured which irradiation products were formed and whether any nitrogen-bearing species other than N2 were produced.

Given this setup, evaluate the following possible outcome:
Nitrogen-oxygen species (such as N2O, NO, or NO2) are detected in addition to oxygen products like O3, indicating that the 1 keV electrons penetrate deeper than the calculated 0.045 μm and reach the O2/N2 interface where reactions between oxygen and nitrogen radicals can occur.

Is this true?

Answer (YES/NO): NO